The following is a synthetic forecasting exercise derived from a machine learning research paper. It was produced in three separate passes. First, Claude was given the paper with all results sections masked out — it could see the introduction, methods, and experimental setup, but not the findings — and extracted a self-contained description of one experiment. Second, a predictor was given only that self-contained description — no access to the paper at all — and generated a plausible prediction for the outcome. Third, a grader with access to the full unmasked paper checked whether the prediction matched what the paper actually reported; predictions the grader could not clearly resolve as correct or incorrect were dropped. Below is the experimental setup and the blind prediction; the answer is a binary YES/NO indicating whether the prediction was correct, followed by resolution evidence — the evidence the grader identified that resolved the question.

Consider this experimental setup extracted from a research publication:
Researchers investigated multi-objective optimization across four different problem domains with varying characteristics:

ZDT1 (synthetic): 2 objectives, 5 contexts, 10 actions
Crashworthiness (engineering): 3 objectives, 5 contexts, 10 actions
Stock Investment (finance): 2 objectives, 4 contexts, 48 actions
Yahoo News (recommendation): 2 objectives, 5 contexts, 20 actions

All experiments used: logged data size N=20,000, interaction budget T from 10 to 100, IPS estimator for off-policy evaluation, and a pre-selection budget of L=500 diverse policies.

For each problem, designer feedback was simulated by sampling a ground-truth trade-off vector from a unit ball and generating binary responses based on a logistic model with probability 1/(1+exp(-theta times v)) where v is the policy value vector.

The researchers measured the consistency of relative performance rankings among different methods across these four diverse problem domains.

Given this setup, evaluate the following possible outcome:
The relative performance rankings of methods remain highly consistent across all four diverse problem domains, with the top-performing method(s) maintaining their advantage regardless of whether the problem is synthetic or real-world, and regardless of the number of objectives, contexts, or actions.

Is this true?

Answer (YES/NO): YES